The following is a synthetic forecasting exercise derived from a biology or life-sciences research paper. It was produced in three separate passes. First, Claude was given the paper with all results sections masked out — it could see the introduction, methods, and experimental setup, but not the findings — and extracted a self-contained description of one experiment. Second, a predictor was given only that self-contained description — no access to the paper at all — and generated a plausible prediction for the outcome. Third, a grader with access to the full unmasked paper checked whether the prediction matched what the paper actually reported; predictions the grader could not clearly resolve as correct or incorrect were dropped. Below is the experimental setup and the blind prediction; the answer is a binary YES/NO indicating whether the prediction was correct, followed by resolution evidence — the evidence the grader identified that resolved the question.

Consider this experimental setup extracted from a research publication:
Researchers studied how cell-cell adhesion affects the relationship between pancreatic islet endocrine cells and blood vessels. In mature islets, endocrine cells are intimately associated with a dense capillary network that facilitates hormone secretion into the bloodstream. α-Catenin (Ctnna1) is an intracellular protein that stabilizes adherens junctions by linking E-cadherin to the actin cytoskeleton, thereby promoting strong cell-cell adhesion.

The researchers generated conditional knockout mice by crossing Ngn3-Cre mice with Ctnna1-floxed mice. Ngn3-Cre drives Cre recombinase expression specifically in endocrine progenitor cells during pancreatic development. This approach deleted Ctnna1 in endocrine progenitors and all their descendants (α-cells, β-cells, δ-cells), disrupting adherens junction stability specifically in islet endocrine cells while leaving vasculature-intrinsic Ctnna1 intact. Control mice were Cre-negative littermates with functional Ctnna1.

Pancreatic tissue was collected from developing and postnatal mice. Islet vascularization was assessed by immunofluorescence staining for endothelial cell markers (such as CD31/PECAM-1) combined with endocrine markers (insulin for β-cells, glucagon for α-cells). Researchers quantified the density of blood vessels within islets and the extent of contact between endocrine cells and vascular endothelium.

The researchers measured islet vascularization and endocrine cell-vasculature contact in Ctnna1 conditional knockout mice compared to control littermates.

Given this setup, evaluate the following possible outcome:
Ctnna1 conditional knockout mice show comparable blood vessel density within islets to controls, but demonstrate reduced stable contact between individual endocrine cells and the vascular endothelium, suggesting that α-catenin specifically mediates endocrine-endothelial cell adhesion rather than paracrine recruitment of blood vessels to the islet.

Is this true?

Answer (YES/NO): NO